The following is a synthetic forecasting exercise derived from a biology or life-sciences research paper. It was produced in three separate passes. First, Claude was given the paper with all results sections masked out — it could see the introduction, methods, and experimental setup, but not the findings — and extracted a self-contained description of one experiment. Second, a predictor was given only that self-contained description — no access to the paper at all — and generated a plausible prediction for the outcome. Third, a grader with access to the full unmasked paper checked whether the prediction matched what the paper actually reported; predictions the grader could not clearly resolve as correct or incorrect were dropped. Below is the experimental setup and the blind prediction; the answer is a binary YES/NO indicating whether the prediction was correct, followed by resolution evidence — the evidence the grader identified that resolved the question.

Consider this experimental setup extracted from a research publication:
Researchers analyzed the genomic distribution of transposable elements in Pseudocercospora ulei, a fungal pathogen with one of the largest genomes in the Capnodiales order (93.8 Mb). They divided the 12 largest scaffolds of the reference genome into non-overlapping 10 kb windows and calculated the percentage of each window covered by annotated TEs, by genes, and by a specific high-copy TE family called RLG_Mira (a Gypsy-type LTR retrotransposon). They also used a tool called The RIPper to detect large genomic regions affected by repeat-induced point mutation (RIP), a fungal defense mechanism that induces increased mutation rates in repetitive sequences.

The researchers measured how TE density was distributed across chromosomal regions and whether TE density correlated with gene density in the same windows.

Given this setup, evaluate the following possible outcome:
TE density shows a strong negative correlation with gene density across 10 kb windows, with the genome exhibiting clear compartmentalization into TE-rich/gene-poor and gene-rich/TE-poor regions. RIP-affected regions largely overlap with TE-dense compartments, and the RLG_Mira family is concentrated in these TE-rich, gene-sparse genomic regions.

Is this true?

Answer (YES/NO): YES